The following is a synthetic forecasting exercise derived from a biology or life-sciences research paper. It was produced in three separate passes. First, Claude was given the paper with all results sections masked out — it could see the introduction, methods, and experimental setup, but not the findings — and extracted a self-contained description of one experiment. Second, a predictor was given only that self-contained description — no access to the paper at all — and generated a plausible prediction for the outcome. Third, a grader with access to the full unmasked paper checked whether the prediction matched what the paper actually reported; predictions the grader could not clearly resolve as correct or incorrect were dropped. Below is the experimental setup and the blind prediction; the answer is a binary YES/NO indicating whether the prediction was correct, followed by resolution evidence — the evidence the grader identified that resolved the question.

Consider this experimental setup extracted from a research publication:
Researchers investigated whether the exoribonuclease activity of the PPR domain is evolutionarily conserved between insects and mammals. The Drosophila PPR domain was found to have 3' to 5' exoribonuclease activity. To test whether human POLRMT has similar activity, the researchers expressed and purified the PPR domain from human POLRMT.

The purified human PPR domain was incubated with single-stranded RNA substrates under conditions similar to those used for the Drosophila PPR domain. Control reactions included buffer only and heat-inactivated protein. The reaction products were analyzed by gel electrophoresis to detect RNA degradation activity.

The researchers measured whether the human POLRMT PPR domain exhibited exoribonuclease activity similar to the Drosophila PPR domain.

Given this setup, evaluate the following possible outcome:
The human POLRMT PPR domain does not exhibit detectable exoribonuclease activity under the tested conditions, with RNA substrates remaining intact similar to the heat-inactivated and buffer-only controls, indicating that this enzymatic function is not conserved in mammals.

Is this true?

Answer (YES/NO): NO